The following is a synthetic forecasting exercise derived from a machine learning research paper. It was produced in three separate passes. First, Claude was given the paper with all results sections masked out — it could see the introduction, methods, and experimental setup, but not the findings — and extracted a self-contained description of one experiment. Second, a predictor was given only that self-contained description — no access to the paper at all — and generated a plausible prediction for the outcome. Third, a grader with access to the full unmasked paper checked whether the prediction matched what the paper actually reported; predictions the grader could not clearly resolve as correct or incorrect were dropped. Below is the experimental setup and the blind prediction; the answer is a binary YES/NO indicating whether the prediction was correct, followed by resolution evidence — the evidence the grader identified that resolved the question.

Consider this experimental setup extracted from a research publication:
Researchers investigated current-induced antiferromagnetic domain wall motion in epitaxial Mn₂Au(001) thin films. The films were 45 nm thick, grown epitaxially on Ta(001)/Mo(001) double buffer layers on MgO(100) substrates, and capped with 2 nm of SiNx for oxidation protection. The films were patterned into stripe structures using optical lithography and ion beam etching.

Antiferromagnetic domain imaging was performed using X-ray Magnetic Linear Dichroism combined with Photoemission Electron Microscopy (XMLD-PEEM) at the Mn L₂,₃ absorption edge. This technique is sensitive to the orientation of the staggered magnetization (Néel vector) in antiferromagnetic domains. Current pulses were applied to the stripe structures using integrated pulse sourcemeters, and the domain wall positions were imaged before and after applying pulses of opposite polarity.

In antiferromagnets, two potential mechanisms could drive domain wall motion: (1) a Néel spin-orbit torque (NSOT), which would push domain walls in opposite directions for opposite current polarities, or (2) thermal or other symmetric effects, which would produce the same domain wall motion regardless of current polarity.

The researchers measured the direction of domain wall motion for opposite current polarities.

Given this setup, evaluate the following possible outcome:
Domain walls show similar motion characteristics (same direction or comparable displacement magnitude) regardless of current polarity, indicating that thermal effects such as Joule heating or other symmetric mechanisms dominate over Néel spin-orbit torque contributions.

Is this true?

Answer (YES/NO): NO